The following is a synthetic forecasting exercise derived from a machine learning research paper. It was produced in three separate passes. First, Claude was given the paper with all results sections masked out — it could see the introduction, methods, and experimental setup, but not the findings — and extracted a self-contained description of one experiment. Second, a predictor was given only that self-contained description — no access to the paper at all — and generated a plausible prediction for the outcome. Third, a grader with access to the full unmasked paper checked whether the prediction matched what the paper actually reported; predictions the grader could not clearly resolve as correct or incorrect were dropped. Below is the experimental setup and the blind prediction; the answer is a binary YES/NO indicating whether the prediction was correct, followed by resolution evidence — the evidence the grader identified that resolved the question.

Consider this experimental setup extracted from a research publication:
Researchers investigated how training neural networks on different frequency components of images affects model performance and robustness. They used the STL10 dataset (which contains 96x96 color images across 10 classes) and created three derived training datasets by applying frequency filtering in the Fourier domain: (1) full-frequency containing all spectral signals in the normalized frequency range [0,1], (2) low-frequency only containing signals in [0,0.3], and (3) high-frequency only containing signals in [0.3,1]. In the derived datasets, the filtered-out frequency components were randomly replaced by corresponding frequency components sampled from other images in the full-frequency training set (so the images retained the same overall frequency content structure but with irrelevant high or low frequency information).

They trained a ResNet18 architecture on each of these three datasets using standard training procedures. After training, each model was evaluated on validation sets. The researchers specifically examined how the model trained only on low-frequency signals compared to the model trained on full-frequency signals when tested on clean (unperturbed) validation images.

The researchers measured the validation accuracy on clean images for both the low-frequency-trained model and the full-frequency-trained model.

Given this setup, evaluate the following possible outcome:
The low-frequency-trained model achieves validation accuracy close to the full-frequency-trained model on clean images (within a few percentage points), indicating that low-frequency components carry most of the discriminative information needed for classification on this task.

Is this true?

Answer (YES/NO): YES